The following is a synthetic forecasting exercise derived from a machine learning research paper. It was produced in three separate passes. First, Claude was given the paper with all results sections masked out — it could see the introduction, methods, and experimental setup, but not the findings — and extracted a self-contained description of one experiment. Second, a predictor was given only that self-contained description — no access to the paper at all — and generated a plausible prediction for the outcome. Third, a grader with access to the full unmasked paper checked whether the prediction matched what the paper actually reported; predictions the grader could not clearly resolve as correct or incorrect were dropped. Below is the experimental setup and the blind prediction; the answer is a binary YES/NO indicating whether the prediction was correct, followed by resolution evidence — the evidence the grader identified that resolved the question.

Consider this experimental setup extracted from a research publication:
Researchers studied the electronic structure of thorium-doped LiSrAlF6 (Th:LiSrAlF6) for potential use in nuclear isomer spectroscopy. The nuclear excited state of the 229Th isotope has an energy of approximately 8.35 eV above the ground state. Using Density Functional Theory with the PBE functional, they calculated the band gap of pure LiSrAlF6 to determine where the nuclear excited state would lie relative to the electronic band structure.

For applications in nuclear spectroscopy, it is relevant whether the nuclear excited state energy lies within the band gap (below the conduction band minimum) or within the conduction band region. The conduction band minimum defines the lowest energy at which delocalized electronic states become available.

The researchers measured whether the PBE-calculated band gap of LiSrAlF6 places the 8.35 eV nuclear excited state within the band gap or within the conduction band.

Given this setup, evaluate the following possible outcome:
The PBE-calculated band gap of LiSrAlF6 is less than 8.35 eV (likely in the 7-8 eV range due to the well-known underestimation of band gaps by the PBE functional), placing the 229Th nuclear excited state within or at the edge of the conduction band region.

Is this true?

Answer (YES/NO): YES